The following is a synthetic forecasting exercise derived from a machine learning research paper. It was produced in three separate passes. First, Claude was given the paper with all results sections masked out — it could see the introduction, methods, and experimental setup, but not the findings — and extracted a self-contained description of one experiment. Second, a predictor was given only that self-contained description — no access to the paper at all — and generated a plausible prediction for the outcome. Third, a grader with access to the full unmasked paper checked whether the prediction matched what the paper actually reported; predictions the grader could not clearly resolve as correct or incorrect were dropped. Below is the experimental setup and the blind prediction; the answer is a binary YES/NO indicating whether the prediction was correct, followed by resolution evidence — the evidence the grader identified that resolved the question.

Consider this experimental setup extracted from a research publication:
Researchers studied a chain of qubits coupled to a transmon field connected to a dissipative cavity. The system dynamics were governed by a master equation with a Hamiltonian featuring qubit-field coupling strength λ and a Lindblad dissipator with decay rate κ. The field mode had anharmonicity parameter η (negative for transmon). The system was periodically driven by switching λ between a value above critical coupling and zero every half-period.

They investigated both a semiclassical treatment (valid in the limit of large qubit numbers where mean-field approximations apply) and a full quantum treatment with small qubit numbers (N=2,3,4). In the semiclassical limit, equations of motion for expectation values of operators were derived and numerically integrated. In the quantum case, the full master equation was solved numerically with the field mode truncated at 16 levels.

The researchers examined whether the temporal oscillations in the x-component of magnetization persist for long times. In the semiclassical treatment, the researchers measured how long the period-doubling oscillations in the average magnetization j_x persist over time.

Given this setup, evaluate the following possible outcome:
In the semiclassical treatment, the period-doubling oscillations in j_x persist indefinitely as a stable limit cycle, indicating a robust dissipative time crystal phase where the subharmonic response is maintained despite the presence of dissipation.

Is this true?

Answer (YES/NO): YES